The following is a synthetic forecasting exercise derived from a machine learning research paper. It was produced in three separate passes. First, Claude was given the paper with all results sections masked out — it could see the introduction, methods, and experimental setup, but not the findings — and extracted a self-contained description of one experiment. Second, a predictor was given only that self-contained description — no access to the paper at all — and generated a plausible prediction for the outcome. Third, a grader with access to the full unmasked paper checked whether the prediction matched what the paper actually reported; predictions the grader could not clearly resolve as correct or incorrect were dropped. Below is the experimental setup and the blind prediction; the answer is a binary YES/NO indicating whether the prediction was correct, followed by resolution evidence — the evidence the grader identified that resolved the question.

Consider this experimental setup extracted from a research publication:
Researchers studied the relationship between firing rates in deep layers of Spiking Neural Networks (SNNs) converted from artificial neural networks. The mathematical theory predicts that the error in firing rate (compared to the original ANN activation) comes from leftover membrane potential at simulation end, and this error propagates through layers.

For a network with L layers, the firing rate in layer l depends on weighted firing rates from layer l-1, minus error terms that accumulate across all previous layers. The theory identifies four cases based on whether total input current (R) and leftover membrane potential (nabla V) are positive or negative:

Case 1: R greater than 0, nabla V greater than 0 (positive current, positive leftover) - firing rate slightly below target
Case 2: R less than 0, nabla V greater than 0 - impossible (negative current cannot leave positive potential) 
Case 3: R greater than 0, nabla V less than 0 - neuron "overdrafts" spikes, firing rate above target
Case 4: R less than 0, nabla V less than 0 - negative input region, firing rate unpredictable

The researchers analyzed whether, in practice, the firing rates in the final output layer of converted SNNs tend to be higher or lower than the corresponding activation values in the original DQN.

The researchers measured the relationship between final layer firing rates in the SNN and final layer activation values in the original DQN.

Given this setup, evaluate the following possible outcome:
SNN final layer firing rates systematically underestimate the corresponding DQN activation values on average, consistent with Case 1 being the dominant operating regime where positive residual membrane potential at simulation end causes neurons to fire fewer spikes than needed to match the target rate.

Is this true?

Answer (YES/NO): YES